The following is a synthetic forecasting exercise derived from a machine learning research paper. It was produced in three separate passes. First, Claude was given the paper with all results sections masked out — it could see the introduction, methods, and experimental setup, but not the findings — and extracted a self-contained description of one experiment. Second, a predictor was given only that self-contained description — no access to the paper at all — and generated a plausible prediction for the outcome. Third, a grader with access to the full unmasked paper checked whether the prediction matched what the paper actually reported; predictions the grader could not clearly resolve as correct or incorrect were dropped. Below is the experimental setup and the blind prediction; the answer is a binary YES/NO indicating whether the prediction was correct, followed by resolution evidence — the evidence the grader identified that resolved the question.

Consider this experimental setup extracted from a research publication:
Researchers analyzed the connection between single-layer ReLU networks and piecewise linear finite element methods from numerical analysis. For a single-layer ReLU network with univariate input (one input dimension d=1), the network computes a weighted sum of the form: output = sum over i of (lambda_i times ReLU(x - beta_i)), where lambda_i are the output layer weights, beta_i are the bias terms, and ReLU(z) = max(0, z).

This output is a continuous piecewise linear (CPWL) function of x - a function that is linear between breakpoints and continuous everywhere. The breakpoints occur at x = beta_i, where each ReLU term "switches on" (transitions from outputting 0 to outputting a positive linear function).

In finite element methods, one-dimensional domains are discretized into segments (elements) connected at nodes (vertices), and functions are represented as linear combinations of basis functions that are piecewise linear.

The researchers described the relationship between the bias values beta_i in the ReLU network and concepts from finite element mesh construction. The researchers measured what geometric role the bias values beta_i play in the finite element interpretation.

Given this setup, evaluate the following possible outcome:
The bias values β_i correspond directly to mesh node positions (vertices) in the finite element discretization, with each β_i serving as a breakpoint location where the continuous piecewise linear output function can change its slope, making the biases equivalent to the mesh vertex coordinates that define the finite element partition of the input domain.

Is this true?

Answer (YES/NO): YES